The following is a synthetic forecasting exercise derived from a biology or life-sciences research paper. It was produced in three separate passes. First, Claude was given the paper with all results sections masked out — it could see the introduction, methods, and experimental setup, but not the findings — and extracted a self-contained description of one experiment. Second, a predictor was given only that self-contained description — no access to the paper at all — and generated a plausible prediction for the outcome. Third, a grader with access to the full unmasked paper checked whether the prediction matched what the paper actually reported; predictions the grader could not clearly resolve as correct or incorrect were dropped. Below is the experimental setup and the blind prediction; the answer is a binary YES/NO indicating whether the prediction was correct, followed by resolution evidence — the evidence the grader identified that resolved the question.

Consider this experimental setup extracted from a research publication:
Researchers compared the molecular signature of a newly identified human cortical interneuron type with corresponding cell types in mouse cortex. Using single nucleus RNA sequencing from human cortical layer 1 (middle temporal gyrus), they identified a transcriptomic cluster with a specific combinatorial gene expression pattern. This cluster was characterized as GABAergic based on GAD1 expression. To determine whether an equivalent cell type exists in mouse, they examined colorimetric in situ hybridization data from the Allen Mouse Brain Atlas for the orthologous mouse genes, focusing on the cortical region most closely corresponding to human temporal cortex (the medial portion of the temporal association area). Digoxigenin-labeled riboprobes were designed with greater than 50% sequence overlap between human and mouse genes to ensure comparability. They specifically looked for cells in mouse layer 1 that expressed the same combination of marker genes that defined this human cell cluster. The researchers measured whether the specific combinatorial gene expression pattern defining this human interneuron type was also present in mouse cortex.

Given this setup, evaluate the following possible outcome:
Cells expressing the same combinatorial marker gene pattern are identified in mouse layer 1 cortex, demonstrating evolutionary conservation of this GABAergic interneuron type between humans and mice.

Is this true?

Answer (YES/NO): NO